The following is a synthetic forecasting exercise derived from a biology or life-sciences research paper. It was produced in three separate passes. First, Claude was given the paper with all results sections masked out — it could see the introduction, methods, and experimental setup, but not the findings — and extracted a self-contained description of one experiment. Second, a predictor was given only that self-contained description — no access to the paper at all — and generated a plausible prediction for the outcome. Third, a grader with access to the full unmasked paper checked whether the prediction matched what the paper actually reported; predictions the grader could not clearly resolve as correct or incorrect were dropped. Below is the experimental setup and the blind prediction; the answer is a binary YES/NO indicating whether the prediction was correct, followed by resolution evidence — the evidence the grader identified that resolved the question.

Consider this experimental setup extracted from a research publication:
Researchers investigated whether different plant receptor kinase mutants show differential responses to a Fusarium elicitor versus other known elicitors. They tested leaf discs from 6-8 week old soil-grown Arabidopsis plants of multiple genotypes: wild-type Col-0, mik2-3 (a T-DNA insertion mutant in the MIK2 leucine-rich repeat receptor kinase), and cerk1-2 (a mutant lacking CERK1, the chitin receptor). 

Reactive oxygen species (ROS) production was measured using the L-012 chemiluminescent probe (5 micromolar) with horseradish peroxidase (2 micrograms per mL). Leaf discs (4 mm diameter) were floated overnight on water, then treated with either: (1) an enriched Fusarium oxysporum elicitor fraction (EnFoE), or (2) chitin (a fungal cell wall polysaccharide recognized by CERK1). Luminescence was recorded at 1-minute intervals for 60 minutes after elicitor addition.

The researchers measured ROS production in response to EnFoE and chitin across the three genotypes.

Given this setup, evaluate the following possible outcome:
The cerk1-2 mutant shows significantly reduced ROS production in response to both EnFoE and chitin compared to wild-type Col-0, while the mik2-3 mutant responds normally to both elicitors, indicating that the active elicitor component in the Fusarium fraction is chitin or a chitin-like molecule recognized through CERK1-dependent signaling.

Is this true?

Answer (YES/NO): NO